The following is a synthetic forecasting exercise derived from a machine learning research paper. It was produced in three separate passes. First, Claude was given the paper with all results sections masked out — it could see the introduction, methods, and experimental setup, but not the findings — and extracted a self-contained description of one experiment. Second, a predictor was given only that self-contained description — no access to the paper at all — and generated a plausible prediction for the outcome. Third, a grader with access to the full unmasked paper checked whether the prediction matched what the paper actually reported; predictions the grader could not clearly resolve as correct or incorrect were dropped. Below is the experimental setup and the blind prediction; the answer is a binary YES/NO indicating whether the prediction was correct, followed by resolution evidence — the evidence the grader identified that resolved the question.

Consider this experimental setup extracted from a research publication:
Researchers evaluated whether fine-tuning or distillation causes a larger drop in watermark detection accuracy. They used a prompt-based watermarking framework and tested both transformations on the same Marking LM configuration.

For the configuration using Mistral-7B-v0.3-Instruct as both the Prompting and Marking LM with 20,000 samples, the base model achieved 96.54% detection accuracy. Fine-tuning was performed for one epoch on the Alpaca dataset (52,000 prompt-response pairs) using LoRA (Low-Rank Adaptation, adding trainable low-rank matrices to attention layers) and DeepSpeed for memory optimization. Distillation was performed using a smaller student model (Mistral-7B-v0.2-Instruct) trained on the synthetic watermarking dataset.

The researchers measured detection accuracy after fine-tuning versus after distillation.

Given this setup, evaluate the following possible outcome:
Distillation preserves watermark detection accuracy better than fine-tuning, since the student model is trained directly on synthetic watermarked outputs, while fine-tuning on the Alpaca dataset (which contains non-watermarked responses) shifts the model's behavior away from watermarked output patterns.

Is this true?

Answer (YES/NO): YES